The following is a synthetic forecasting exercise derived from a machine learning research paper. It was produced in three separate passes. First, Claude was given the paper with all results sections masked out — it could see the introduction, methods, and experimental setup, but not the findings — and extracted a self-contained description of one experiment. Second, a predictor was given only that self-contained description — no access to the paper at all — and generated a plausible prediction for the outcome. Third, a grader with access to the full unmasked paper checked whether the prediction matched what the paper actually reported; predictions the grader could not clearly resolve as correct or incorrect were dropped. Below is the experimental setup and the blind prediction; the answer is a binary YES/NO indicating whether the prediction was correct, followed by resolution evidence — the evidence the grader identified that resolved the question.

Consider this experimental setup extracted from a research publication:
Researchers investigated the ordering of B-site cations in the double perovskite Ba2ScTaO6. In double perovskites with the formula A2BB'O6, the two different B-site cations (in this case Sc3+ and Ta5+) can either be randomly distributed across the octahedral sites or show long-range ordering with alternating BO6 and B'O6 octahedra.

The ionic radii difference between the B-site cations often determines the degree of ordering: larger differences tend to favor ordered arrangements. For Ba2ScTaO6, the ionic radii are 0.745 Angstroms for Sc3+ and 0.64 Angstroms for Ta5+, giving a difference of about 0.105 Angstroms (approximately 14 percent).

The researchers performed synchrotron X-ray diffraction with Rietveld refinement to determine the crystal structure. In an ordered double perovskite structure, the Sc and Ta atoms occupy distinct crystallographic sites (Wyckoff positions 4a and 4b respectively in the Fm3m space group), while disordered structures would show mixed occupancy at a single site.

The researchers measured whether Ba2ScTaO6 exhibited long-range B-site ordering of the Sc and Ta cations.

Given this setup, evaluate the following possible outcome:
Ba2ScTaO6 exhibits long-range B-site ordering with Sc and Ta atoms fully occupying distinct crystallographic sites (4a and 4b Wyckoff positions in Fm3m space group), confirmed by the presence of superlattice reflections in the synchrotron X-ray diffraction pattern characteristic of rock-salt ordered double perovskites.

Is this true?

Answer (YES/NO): YES